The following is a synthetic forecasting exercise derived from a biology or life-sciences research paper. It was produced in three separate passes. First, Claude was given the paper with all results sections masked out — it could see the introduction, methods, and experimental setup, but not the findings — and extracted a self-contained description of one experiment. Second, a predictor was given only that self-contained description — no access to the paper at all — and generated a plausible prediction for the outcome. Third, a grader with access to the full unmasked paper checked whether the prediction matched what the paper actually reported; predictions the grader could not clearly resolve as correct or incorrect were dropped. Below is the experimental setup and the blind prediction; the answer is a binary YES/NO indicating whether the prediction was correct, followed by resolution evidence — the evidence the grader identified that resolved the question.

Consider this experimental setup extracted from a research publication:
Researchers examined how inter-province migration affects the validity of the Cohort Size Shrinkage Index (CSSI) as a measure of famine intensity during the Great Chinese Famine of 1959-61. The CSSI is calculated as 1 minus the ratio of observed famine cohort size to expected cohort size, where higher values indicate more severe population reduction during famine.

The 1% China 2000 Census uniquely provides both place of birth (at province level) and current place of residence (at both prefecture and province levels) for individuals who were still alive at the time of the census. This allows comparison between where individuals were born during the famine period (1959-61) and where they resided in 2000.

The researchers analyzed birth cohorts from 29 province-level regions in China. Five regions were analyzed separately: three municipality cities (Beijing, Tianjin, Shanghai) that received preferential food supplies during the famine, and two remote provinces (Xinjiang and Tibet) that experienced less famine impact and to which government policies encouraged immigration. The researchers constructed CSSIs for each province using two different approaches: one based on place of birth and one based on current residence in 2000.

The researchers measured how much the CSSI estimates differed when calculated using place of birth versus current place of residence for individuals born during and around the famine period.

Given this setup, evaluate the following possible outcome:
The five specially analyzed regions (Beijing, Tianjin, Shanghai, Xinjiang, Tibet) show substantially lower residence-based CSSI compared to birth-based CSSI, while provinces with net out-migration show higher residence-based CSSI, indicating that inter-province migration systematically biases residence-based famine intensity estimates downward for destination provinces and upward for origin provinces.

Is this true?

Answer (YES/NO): NO